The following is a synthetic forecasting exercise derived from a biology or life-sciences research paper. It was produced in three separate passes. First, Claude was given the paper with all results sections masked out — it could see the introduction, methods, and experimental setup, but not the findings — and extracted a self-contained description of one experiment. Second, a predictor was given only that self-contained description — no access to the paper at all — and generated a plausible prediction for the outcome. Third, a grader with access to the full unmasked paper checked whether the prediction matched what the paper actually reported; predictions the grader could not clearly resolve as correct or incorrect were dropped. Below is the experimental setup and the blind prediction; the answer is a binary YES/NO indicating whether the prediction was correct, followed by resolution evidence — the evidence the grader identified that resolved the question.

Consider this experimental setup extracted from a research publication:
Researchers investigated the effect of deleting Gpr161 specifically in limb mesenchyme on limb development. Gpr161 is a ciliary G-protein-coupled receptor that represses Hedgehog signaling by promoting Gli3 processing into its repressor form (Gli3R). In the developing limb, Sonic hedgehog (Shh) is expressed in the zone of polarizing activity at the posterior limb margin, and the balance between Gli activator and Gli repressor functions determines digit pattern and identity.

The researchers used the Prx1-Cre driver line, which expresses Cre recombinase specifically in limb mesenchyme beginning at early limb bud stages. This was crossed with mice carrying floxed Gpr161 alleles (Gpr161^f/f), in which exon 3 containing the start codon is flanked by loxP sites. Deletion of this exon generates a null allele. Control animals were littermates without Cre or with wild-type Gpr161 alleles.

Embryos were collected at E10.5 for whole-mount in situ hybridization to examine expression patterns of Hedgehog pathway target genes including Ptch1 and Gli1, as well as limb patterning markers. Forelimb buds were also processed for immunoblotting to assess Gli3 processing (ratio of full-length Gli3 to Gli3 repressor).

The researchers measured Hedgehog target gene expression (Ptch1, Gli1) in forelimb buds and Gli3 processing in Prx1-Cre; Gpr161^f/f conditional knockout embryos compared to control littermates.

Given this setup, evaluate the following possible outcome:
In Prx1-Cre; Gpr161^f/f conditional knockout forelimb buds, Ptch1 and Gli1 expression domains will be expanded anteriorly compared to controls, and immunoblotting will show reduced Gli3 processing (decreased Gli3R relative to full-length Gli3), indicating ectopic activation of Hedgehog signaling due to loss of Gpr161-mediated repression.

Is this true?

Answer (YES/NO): YES